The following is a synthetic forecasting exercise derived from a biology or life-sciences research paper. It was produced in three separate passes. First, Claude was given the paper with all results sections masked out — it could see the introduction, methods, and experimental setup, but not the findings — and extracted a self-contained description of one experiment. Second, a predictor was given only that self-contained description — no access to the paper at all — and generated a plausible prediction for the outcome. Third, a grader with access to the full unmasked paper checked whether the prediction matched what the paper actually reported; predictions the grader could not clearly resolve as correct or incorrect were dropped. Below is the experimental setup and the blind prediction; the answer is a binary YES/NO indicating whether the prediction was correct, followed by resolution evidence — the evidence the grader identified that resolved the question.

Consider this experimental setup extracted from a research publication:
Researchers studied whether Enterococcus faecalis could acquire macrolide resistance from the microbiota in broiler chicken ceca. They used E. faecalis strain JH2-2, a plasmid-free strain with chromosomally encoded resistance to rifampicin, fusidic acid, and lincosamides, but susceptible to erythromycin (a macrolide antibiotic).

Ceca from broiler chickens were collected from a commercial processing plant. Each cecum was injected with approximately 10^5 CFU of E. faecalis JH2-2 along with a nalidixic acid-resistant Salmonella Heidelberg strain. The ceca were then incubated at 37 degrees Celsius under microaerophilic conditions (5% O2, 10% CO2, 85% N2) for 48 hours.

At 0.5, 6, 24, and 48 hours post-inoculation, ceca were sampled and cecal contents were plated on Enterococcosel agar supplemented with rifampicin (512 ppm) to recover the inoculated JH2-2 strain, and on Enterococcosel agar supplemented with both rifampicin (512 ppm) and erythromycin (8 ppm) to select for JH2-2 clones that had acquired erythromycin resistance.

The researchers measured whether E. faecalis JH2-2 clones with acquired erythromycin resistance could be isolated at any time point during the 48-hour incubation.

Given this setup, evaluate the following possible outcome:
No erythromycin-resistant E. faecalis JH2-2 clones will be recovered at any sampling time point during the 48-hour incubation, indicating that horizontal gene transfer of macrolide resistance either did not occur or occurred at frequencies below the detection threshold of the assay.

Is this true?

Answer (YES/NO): YES